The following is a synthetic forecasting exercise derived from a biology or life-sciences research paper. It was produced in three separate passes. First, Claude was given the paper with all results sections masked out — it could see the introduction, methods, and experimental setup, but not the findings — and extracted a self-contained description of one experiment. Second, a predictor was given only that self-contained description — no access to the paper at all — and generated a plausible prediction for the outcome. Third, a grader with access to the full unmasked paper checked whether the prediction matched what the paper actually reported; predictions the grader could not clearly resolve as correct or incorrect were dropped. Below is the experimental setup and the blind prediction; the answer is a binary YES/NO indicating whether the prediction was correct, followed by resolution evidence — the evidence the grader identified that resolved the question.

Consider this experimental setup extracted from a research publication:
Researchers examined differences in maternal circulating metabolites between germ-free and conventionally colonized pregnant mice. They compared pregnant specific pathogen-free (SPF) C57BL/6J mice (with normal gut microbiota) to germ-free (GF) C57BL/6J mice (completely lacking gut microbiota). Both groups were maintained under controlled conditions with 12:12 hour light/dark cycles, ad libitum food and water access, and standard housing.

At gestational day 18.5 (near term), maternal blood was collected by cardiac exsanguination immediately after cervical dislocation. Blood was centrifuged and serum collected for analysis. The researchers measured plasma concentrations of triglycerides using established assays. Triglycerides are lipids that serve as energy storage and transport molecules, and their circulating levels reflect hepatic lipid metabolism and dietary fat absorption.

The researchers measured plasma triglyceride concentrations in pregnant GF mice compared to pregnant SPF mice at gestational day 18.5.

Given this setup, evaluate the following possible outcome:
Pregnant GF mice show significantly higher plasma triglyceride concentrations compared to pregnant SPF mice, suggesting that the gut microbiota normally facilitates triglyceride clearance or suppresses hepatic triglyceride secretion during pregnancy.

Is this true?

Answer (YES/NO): NO